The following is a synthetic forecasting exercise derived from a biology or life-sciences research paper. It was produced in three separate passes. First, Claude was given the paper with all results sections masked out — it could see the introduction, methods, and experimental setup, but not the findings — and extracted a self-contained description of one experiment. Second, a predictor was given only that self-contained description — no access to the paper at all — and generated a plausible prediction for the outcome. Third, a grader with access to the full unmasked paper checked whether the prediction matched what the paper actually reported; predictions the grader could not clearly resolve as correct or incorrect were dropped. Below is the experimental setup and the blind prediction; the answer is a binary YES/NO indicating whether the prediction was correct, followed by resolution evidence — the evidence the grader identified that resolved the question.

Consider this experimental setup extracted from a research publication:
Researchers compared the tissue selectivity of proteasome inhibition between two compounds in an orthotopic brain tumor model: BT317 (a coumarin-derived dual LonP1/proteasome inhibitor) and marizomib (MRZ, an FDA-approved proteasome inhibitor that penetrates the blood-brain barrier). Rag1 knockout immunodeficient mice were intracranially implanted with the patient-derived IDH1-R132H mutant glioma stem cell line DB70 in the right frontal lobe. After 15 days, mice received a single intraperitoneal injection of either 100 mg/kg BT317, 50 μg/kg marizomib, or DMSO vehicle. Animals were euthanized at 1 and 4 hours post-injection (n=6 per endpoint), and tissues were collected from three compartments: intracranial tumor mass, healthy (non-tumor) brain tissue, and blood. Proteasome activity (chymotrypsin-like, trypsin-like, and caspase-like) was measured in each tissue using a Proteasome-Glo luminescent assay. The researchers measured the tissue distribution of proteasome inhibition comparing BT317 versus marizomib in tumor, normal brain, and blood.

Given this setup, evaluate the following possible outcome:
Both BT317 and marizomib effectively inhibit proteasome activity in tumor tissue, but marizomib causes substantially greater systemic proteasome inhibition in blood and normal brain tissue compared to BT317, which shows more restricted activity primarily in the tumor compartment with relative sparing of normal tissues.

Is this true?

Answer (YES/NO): YES